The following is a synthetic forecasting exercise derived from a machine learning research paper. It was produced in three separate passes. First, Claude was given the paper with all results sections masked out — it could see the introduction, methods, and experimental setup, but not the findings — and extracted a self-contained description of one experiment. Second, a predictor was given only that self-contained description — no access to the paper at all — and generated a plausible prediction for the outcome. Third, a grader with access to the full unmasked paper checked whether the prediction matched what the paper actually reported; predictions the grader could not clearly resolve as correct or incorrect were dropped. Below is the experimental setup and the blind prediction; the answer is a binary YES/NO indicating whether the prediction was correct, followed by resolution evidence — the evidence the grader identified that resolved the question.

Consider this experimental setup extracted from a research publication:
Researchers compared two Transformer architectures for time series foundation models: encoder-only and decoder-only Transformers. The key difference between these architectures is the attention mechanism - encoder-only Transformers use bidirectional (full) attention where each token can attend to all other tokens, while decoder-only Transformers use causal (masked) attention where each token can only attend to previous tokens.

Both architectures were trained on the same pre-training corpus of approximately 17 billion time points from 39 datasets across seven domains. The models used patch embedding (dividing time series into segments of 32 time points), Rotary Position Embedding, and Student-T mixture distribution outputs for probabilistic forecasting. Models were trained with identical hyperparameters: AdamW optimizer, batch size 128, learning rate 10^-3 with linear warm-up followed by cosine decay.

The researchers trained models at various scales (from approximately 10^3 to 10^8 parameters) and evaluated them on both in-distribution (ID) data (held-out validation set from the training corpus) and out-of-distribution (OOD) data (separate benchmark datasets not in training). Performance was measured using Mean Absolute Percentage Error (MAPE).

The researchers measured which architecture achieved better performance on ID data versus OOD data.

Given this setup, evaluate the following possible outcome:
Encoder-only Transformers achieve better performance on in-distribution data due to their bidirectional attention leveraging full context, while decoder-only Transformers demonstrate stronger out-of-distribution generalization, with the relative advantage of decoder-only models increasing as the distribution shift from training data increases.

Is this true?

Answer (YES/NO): NO